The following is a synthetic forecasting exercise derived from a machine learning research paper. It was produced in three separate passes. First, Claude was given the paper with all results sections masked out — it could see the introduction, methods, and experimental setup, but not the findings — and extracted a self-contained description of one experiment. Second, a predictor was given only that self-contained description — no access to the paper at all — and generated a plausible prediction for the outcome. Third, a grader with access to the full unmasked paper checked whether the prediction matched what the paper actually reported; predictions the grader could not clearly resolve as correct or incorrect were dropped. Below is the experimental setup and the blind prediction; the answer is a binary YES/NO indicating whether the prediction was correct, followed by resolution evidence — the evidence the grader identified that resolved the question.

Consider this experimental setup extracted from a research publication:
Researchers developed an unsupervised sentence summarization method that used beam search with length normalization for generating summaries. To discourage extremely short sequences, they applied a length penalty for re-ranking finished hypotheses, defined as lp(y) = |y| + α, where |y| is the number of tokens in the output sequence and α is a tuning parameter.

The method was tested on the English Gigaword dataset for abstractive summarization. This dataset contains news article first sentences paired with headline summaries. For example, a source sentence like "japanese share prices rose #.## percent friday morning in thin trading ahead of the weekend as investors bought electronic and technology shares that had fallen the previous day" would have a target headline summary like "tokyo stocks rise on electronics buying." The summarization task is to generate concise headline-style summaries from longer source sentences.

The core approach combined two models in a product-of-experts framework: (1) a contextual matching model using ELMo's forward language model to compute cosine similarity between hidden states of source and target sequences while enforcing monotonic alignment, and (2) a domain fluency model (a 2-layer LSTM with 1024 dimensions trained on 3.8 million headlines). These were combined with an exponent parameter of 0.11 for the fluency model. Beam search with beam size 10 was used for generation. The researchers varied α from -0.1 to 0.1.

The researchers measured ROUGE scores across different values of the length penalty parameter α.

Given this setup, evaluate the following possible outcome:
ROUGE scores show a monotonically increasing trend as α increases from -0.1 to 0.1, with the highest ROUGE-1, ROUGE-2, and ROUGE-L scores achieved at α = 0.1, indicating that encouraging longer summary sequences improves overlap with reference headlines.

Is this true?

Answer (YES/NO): NO